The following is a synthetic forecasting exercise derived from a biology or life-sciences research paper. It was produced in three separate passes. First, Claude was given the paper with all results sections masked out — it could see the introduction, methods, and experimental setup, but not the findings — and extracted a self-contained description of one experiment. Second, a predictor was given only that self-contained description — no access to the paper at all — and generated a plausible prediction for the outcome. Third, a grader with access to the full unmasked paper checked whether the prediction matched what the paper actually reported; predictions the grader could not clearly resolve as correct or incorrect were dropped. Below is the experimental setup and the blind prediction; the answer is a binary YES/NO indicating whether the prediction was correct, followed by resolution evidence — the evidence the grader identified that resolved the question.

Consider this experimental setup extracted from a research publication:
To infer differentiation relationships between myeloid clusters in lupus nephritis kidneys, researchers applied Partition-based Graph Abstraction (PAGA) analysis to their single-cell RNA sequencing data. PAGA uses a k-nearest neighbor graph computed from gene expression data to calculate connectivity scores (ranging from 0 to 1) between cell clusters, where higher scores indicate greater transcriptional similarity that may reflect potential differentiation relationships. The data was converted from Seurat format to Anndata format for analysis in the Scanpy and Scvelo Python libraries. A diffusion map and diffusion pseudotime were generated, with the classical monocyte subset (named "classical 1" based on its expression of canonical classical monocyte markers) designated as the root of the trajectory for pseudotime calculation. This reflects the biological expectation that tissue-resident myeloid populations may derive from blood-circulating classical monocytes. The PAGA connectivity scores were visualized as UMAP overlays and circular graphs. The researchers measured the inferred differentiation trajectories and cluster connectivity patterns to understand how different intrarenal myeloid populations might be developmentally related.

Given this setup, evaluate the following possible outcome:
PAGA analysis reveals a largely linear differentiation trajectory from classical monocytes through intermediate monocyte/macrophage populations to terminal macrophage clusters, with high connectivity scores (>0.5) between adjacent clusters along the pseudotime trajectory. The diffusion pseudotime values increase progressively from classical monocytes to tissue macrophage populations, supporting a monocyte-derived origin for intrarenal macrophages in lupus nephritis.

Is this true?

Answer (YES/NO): NO